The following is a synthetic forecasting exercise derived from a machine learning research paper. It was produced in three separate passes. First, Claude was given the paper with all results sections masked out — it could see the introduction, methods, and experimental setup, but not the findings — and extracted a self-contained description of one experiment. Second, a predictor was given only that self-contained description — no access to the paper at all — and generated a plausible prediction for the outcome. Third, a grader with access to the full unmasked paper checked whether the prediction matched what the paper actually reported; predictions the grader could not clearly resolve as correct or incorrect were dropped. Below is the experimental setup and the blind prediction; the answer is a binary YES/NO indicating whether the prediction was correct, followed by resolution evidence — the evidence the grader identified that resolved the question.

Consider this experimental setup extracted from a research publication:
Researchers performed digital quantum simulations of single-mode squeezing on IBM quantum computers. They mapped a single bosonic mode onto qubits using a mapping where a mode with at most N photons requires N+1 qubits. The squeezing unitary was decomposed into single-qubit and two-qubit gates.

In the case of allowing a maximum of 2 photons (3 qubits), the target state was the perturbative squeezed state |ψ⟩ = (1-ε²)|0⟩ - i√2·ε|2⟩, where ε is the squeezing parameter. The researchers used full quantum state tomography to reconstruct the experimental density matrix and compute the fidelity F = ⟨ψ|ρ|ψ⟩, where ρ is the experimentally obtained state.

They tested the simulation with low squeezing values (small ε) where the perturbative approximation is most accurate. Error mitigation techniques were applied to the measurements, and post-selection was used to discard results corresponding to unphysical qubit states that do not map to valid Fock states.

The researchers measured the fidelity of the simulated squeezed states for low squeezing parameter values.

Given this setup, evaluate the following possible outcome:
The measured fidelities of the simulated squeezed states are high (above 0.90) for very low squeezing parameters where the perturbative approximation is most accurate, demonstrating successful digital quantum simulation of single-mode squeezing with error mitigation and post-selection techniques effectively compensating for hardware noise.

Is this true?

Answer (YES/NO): YES